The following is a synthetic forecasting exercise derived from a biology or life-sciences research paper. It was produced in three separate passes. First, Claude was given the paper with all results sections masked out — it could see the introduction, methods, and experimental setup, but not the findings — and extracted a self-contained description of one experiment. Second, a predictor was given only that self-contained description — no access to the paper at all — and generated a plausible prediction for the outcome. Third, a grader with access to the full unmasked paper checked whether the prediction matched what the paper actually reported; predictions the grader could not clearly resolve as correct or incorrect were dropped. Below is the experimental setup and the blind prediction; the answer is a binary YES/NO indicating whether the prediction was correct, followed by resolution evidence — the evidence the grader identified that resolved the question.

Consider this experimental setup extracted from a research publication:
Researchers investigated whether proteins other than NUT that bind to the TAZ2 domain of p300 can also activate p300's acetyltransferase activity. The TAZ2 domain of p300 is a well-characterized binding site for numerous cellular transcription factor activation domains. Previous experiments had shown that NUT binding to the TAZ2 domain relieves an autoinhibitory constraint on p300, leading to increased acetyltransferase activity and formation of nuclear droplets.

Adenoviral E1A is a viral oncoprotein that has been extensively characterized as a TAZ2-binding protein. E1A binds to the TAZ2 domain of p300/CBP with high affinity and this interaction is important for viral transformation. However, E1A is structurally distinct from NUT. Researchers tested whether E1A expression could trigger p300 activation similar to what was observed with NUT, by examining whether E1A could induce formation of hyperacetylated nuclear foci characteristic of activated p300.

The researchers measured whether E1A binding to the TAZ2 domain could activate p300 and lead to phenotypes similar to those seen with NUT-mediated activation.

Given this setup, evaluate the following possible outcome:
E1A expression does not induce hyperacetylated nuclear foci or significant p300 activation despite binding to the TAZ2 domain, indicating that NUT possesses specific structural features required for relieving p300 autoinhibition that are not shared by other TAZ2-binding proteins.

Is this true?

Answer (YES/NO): NO